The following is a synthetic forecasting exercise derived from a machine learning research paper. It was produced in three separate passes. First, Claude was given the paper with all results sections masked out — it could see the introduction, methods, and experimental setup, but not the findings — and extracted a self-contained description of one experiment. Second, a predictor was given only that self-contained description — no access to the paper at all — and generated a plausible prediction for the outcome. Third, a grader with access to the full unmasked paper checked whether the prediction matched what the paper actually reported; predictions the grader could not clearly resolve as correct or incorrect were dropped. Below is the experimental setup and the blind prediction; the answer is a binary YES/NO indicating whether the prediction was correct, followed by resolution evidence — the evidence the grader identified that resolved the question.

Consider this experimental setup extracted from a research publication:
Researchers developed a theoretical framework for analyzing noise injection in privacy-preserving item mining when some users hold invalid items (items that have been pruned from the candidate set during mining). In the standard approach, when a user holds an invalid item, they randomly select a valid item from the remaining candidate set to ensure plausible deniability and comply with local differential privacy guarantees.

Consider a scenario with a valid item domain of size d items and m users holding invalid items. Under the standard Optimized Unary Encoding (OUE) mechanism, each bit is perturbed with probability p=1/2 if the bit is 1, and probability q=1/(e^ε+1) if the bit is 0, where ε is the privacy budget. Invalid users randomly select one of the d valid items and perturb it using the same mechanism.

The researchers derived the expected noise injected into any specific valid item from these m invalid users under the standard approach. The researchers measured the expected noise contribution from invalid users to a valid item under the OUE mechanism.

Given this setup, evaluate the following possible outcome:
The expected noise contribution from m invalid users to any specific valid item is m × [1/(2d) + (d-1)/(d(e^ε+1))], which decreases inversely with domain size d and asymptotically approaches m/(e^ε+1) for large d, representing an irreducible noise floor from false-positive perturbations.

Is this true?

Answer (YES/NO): YES